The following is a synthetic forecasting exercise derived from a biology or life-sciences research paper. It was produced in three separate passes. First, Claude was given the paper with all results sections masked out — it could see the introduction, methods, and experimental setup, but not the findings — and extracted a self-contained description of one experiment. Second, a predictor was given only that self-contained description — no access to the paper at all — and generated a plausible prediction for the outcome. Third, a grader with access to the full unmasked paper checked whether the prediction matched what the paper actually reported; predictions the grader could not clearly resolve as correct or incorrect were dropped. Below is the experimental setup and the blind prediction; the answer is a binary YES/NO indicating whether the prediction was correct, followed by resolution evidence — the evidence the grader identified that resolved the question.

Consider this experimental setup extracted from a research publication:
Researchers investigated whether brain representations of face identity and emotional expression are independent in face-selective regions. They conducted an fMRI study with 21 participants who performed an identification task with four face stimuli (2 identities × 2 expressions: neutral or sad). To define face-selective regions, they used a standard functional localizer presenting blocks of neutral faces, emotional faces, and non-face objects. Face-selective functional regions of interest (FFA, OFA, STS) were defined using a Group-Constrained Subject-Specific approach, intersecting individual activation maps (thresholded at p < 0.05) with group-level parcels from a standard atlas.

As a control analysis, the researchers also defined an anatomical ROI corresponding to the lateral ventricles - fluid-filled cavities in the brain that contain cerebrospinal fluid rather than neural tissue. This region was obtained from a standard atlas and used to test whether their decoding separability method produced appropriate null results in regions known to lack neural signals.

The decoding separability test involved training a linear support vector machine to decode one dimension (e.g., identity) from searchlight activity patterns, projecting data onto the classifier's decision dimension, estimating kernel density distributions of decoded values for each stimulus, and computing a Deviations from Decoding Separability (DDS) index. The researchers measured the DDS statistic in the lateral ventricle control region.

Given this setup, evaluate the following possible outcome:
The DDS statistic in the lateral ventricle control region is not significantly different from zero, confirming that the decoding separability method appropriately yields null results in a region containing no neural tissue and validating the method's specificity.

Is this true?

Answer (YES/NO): NO